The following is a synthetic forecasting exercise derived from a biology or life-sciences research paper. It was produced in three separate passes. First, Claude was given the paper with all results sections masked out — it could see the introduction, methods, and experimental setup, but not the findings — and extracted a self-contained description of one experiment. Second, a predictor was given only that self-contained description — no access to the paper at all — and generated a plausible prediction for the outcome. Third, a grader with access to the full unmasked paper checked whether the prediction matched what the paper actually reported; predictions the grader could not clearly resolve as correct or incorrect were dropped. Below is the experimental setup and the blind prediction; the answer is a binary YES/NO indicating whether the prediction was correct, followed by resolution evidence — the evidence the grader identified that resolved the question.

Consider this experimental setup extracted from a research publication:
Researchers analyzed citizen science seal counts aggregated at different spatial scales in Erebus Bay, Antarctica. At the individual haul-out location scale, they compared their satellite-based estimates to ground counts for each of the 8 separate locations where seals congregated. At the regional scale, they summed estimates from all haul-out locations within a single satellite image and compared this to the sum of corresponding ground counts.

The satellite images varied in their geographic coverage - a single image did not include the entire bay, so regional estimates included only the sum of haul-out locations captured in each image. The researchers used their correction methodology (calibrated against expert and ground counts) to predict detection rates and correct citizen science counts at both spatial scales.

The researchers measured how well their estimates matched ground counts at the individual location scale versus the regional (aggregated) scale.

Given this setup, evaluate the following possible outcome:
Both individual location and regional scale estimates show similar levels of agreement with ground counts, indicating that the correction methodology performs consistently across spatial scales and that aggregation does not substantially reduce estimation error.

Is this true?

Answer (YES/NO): NO